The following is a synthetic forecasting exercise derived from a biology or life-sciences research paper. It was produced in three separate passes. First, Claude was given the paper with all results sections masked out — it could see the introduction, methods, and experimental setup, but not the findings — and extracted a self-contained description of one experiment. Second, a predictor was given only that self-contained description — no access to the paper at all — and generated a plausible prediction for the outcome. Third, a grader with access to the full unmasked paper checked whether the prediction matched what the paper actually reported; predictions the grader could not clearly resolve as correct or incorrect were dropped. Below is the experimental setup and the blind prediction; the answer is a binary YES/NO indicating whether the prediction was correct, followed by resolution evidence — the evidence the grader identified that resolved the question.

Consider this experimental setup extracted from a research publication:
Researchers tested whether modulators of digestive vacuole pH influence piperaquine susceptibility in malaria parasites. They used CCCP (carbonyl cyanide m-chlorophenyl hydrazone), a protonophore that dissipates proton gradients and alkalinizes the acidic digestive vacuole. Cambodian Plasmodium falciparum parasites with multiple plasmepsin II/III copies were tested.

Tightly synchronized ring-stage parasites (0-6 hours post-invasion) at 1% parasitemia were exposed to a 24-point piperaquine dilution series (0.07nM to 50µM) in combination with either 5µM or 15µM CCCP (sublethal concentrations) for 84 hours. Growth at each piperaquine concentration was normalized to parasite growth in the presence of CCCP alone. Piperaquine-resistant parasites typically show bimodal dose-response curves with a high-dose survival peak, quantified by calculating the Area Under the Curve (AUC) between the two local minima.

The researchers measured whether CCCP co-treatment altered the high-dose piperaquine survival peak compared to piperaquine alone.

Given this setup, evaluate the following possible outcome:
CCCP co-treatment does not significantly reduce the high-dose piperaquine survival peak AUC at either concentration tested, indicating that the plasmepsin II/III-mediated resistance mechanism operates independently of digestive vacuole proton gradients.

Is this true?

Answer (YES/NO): NO